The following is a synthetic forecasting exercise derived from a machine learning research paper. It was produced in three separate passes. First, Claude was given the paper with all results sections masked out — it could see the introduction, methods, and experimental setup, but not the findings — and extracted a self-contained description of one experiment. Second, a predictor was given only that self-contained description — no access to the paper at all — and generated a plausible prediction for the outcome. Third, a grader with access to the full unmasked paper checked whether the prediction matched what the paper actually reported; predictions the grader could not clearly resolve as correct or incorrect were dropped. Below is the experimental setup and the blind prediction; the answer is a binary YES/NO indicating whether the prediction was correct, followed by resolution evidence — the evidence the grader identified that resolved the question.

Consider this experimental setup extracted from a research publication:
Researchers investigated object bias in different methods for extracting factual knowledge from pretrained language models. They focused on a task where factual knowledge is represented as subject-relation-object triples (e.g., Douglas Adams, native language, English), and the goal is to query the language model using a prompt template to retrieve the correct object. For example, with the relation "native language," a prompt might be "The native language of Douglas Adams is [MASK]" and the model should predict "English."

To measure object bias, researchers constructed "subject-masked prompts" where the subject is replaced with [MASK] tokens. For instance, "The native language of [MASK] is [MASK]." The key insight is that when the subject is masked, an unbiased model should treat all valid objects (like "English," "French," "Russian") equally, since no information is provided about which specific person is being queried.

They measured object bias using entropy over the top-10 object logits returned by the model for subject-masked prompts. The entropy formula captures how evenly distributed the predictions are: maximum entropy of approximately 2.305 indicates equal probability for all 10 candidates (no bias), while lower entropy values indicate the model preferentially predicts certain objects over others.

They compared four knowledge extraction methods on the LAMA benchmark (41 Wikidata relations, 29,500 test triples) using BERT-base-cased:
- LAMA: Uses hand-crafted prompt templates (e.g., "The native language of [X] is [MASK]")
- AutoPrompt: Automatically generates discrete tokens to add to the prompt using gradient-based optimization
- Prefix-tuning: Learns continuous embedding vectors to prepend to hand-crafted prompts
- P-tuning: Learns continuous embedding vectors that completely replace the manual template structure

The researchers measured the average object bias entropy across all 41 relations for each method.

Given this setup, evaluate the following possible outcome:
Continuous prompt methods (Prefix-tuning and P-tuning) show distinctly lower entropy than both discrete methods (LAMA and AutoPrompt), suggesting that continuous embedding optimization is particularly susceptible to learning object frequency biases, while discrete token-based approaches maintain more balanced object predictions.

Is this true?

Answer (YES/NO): NO